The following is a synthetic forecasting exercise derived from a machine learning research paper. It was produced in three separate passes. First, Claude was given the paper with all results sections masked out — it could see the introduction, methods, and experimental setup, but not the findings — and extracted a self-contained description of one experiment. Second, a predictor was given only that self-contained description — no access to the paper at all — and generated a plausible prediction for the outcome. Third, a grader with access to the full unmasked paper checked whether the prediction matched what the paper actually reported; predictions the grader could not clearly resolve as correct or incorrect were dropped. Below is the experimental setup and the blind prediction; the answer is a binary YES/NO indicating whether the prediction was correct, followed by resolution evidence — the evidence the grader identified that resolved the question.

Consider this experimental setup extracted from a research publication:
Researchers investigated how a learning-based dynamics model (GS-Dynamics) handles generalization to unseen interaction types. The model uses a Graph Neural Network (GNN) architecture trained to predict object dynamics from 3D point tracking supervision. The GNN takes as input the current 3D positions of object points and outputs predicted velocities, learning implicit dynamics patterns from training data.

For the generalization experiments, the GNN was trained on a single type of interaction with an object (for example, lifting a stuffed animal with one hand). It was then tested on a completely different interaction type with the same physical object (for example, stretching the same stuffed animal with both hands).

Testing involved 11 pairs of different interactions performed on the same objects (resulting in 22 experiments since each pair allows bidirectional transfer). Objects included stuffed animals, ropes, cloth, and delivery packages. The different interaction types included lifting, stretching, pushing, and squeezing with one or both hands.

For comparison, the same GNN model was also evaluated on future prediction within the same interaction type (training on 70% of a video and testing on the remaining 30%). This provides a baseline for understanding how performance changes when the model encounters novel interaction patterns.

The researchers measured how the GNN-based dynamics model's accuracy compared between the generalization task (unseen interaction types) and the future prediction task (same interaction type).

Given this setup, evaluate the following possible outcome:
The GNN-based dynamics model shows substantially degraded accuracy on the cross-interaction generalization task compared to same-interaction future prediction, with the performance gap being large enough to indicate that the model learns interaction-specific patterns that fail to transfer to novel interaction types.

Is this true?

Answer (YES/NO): YES